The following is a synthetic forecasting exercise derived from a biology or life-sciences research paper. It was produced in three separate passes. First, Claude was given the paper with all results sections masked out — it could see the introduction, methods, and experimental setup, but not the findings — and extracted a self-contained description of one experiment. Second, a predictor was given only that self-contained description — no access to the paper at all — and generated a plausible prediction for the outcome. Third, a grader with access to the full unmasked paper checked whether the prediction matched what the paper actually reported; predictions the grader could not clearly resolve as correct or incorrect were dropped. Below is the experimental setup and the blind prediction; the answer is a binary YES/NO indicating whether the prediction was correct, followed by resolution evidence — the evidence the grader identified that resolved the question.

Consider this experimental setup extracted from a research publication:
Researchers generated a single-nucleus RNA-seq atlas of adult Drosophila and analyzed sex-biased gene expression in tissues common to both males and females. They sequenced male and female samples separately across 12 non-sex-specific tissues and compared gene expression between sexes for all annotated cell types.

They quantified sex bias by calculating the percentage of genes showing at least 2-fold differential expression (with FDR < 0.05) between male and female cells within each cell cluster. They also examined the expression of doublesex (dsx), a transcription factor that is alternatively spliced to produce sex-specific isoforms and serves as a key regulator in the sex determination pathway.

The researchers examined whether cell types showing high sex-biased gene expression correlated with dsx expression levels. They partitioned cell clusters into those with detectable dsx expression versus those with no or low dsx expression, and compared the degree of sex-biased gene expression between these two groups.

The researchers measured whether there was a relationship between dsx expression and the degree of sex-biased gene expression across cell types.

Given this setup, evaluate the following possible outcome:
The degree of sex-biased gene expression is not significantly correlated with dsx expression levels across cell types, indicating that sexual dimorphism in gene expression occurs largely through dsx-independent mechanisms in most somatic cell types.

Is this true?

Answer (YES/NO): NO